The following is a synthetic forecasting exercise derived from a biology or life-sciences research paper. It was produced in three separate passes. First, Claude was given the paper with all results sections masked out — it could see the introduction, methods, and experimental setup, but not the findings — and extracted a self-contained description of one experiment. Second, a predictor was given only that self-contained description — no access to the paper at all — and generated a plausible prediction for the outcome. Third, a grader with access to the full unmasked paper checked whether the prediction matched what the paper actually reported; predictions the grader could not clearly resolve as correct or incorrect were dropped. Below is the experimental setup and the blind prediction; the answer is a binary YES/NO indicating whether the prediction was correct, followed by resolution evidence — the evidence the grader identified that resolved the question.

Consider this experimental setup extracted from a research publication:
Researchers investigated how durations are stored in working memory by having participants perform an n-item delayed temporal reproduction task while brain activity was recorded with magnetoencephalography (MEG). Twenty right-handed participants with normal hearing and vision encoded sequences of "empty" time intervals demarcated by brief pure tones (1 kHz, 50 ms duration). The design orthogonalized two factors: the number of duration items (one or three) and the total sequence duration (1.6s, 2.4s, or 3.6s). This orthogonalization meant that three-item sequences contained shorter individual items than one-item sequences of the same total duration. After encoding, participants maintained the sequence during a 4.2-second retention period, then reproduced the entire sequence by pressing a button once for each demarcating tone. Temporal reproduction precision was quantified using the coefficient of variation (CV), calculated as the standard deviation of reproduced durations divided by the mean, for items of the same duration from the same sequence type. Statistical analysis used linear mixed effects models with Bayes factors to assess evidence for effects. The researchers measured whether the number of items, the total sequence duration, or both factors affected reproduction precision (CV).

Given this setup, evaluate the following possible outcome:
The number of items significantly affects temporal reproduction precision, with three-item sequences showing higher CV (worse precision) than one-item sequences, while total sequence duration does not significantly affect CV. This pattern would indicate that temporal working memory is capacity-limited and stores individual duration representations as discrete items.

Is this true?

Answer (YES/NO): YES